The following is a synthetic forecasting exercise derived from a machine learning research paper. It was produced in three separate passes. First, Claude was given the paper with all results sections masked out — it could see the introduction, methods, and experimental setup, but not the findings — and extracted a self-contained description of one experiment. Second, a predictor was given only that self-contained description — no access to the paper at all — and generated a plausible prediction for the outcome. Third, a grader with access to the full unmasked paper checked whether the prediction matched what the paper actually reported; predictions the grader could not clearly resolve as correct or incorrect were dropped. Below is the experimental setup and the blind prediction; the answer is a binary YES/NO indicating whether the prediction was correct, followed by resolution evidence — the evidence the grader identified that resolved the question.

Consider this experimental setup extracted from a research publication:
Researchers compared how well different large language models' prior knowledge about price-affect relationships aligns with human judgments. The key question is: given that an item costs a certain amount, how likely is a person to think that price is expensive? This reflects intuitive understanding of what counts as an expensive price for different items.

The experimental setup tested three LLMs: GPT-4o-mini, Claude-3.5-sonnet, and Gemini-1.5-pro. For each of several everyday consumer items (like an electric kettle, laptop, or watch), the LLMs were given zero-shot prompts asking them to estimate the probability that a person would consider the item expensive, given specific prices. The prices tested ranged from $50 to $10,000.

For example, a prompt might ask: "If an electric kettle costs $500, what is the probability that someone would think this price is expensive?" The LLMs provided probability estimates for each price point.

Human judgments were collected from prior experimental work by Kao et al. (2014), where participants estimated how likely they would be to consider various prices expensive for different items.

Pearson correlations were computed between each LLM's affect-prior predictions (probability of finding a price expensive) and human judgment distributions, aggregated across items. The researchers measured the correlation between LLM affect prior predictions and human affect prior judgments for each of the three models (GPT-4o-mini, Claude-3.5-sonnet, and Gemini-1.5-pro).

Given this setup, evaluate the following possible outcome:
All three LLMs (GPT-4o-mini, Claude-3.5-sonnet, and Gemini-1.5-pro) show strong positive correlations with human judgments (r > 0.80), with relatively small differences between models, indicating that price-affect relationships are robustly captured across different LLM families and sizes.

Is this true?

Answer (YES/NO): NO